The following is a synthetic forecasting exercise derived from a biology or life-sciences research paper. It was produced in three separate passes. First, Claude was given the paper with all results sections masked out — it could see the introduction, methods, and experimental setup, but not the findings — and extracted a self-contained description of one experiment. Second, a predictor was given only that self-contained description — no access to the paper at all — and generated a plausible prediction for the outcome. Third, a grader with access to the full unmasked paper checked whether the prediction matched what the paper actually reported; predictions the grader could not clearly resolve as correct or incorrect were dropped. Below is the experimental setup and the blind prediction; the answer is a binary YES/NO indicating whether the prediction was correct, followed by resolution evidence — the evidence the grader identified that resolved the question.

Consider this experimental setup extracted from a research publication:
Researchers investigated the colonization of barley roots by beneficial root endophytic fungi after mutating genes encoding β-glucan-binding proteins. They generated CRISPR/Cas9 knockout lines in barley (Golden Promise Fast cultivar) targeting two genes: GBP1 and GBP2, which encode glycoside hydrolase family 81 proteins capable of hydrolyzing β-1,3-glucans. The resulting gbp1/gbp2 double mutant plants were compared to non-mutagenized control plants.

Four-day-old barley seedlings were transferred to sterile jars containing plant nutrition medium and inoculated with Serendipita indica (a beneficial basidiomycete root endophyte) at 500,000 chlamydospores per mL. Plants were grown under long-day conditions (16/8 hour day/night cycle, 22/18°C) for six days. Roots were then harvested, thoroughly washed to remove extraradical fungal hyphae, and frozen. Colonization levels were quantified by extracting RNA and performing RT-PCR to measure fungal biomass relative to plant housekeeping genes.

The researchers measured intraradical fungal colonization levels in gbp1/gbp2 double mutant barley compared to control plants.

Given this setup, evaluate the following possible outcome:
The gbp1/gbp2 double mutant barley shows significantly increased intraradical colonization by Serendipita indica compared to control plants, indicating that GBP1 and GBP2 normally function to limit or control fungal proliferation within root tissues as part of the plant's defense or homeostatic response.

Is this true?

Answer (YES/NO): NO